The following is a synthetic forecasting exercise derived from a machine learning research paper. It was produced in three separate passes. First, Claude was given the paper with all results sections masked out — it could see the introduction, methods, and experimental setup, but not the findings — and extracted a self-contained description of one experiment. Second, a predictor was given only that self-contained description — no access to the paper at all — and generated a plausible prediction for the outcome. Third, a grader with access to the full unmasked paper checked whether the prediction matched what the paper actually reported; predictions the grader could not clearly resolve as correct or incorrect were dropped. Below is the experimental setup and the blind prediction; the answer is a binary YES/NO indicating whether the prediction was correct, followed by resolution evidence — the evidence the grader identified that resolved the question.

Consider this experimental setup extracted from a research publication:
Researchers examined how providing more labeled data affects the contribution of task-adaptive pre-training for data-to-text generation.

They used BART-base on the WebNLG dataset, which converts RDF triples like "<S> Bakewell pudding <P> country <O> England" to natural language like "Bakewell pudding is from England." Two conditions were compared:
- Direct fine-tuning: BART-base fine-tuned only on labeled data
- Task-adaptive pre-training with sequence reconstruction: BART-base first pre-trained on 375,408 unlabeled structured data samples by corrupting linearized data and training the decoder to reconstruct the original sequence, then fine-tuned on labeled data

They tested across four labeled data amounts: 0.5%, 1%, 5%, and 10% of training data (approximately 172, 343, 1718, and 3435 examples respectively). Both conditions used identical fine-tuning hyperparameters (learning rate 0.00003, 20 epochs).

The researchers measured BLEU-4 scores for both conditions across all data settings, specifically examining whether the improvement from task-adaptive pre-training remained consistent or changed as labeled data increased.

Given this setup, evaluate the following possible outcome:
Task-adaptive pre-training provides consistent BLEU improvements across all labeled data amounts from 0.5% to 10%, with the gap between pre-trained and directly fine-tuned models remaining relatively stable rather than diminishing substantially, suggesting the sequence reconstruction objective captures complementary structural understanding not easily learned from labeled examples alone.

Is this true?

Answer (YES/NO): NO